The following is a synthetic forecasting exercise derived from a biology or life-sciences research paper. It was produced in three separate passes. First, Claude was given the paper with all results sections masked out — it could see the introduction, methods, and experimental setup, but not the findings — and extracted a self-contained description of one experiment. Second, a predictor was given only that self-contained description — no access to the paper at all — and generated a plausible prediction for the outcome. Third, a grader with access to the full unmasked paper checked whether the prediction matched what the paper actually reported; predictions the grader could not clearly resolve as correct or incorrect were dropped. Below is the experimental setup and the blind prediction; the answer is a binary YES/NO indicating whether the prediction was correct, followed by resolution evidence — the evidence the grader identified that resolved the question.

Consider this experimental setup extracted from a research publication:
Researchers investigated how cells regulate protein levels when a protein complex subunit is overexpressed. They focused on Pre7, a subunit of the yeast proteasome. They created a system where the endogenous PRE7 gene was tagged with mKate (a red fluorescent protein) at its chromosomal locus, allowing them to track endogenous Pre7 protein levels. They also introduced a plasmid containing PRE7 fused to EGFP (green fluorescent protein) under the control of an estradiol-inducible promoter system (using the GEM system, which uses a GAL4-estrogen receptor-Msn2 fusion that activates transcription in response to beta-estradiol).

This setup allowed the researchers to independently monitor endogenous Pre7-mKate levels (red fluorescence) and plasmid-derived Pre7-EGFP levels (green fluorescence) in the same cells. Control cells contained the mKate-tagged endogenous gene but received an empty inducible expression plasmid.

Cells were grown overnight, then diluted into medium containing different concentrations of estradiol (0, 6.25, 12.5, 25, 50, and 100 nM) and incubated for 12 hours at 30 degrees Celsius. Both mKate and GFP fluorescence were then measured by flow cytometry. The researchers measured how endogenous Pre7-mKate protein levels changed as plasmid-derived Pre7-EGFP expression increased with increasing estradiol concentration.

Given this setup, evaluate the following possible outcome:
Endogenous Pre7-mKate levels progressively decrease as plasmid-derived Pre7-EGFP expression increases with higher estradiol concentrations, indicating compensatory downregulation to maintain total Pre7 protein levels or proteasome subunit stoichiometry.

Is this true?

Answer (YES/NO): YES